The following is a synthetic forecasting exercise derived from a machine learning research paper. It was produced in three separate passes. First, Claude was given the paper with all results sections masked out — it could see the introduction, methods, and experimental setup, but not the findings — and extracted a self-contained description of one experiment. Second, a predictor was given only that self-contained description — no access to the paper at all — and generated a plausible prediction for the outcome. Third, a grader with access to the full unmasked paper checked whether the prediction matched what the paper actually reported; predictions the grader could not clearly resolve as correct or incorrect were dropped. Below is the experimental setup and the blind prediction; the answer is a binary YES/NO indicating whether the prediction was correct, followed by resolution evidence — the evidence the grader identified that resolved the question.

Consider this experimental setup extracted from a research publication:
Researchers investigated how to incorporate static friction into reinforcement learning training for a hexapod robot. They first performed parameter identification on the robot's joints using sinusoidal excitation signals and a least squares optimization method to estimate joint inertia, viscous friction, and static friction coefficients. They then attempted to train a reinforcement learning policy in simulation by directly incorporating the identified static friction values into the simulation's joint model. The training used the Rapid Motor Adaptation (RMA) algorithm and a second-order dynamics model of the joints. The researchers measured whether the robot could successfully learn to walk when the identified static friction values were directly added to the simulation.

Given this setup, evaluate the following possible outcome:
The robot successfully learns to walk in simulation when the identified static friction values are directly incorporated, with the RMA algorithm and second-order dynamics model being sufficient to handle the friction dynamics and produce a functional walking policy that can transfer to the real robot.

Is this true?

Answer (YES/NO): NO